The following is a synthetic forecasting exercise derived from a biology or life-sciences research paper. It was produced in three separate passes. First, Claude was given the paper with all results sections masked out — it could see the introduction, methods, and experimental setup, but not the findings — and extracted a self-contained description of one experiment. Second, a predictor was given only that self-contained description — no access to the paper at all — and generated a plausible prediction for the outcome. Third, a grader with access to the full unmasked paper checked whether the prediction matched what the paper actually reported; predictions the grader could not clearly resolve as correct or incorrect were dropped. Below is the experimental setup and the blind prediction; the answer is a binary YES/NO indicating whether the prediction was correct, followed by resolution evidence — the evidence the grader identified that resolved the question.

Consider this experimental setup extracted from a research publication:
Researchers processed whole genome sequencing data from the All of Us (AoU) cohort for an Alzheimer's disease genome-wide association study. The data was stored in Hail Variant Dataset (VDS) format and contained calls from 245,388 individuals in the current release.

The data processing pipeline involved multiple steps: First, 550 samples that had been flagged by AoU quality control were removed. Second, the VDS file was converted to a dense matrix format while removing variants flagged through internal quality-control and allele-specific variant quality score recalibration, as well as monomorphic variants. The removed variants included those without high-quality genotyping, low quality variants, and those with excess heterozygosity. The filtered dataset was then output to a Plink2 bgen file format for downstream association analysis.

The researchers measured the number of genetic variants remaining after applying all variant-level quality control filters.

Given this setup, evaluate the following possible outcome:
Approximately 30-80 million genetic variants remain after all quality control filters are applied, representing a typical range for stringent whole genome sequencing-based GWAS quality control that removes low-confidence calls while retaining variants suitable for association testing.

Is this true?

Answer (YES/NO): NO